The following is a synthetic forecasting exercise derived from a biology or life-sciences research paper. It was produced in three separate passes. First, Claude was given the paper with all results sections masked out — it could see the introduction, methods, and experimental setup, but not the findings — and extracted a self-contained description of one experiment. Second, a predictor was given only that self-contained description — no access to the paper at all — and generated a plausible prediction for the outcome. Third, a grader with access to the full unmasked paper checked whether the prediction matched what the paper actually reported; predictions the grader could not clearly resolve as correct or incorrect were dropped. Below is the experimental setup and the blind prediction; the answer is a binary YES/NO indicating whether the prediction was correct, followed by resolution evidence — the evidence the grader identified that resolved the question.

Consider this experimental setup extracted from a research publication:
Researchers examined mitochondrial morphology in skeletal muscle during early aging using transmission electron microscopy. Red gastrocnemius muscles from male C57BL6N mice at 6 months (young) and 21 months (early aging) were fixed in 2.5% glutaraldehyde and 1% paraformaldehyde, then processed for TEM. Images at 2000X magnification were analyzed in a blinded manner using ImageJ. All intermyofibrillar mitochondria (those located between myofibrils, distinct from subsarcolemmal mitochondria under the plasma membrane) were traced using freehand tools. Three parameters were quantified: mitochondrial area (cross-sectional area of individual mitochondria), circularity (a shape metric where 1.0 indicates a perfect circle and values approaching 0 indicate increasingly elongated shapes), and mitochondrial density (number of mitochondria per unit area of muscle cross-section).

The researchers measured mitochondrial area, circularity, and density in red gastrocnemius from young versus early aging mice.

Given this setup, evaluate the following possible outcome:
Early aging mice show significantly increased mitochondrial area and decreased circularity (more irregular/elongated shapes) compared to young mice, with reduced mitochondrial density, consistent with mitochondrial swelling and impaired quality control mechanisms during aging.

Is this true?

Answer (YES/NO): NO